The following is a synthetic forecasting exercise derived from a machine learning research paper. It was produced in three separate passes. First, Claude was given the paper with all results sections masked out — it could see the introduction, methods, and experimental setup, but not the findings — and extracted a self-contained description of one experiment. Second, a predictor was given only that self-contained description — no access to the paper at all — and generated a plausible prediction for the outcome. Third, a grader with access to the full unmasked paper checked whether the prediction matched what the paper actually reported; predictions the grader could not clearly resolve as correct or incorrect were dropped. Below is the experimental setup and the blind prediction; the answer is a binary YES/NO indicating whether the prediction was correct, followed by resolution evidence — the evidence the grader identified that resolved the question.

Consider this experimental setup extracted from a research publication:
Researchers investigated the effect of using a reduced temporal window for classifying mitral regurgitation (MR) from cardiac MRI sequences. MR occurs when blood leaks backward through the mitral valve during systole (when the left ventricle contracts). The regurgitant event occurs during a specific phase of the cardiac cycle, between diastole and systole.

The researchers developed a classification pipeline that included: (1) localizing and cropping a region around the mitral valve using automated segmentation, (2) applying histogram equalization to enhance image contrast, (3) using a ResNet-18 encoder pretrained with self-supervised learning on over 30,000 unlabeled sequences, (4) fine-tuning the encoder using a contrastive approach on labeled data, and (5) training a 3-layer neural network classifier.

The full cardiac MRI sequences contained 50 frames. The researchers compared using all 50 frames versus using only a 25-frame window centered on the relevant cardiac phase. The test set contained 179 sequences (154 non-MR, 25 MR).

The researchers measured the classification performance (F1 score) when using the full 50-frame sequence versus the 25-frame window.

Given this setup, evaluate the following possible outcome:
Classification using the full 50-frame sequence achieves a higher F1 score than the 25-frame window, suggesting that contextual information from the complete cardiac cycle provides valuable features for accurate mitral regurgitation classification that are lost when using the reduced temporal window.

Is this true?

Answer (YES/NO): NO